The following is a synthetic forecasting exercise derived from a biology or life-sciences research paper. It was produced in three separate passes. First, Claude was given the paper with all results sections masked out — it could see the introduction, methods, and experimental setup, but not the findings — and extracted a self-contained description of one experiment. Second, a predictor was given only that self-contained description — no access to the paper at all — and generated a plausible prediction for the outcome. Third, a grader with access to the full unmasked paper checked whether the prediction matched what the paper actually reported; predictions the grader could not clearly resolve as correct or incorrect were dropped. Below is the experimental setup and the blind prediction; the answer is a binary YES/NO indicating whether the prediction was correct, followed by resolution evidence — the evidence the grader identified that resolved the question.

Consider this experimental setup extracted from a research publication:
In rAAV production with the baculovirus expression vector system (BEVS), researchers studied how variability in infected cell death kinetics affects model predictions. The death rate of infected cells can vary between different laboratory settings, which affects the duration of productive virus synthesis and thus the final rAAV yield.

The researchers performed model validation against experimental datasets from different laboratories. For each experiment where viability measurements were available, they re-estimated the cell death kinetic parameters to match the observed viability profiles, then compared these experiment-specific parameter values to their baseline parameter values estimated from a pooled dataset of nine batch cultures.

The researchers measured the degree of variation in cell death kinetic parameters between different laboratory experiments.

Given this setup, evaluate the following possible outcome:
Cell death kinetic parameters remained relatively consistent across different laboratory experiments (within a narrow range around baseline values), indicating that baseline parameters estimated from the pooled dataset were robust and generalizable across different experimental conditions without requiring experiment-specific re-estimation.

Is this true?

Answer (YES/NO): NO